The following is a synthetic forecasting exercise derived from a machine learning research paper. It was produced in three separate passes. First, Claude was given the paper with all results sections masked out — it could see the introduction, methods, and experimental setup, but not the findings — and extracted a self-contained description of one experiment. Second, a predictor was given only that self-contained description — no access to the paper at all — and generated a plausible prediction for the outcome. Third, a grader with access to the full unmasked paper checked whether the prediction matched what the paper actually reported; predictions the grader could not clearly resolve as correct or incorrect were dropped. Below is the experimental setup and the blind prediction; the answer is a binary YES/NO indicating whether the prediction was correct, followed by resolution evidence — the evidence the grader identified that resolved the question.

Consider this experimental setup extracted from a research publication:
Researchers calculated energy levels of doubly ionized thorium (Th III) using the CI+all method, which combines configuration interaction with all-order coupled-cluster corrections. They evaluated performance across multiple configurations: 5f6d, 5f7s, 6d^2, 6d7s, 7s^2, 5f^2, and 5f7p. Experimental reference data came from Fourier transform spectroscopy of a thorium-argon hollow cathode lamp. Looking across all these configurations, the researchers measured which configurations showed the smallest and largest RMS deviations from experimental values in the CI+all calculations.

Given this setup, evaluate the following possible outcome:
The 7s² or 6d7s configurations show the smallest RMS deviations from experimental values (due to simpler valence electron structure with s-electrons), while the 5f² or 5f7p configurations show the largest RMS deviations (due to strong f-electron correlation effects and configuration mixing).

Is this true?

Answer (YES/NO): NO